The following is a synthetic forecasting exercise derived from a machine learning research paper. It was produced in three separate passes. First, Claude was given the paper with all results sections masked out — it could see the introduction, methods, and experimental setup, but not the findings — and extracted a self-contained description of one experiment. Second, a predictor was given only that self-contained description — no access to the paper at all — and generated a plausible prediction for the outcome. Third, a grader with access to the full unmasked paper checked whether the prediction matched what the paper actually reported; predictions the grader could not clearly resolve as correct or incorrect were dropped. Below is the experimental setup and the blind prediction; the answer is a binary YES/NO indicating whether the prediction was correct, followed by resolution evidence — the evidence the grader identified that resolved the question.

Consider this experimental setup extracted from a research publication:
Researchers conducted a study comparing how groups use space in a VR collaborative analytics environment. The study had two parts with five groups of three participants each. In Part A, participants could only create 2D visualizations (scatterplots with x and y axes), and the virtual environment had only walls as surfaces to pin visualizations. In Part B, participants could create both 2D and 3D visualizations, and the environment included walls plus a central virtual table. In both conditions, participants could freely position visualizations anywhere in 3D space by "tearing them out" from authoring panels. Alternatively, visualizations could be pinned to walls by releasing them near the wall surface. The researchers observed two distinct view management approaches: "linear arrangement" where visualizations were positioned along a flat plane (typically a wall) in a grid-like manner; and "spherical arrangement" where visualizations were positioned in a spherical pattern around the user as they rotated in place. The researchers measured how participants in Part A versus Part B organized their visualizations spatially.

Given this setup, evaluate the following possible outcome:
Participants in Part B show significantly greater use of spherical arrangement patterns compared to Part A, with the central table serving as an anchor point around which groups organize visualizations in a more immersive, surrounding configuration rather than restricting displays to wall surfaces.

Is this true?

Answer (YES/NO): NO